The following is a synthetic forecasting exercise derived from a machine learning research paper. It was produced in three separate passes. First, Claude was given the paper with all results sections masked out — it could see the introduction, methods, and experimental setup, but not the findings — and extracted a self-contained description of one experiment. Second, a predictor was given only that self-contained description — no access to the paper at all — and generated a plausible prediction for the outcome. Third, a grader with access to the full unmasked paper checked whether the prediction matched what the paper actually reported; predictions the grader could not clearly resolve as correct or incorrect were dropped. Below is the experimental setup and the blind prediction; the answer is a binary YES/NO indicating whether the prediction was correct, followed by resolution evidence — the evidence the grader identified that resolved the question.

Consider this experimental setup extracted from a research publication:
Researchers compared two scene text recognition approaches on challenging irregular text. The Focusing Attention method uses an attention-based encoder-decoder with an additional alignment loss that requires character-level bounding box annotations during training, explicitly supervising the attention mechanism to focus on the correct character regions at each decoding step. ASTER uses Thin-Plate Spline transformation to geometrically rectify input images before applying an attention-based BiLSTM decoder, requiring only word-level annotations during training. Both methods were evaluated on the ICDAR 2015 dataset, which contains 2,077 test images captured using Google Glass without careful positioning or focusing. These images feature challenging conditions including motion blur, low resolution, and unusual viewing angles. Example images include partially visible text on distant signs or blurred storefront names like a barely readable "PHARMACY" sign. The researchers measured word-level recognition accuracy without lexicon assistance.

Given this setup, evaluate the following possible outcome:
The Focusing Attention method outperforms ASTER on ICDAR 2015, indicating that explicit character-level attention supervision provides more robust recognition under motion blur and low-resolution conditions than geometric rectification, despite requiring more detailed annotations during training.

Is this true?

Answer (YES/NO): NO